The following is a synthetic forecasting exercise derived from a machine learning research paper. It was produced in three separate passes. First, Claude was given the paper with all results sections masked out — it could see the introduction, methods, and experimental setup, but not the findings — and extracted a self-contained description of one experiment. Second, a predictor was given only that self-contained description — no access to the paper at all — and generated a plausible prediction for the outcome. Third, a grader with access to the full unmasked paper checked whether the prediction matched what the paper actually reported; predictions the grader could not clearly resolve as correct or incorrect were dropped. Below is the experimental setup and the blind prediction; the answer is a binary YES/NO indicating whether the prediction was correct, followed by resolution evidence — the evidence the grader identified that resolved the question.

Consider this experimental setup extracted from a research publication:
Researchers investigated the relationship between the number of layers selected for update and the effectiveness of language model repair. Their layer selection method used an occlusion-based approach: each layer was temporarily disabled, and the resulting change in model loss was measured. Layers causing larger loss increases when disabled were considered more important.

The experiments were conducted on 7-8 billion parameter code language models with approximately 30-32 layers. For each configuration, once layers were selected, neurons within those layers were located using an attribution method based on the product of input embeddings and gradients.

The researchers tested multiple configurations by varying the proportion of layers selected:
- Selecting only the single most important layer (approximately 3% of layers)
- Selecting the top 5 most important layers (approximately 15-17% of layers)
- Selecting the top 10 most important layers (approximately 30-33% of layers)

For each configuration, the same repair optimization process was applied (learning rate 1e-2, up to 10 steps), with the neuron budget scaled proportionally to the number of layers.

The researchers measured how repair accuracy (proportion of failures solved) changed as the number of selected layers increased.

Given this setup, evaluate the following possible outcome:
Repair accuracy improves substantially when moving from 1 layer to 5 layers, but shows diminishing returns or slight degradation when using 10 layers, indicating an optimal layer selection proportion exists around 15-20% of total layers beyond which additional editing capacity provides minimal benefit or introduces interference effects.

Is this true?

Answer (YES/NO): NO